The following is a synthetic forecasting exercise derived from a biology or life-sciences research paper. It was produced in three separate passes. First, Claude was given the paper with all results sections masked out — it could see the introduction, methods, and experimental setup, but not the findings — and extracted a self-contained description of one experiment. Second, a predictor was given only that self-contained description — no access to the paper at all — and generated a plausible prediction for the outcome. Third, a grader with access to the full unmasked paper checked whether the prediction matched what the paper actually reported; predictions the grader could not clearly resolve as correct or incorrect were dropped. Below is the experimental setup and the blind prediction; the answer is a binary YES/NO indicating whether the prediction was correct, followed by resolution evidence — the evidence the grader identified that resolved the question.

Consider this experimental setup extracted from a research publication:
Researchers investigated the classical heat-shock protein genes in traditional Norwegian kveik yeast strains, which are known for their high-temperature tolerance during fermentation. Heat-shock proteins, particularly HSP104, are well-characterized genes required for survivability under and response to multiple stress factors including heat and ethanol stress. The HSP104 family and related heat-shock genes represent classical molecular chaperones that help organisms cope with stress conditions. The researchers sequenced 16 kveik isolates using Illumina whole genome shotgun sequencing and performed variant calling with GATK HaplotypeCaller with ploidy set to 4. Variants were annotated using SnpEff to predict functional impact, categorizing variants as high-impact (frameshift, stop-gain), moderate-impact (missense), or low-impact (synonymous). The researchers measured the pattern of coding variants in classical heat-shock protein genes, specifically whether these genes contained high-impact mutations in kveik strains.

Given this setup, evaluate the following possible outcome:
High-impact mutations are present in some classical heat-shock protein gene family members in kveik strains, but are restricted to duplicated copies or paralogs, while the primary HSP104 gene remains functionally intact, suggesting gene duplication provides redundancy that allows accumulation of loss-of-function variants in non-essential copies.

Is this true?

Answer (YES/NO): NO